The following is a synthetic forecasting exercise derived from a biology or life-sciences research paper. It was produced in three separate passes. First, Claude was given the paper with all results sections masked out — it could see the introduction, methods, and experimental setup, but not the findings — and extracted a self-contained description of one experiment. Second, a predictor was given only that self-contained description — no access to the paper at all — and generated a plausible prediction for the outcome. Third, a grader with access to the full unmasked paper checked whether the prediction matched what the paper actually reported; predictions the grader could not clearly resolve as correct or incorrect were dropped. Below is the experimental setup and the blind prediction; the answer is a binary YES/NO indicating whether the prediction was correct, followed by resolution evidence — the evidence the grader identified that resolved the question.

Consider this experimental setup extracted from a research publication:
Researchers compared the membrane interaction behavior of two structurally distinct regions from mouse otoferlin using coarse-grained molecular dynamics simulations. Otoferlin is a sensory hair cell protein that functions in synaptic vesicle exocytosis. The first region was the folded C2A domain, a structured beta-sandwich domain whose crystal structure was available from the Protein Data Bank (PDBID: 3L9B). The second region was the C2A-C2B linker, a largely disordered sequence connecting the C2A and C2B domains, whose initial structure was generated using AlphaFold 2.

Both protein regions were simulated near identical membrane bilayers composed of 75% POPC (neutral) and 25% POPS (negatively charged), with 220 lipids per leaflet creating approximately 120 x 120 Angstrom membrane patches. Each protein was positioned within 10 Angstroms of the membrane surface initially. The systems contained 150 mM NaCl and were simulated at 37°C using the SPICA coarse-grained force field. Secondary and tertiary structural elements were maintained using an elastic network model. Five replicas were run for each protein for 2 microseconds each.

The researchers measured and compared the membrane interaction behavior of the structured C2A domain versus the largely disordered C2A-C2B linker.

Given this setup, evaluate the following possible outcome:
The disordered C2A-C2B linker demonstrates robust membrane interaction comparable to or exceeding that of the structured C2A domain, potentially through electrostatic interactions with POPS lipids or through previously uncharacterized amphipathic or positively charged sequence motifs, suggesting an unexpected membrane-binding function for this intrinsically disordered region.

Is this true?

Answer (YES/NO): YES